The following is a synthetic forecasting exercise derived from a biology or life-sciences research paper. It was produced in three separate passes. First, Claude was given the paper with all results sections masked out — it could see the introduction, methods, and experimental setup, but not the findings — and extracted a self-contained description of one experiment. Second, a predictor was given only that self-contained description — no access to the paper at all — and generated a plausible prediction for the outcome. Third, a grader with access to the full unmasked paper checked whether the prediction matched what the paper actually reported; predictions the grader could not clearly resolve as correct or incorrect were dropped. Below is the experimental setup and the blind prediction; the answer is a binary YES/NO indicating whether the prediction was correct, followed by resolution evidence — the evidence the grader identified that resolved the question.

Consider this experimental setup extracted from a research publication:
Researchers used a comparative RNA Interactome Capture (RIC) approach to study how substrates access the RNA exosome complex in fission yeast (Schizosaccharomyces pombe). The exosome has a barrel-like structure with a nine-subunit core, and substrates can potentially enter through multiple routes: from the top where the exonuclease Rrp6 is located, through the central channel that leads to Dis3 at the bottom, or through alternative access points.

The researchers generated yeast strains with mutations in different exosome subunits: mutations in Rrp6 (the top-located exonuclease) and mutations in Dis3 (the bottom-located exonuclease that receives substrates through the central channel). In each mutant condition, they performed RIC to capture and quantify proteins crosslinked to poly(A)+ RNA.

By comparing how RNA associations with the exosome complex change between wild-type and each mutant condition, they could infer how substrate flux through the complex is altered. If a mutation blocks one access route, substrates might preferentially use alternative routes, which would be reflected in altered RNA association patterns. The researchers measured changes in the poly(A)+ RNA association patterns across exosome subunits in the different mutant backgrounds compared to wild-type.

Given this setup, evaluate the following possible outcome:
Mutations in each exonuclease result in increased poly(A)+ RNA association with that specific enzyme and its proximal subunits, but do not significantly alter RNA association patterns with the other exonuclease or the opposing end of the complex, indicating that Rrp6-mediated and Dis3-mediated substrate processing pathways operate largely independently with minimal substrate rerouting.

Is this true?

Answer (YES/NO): NO